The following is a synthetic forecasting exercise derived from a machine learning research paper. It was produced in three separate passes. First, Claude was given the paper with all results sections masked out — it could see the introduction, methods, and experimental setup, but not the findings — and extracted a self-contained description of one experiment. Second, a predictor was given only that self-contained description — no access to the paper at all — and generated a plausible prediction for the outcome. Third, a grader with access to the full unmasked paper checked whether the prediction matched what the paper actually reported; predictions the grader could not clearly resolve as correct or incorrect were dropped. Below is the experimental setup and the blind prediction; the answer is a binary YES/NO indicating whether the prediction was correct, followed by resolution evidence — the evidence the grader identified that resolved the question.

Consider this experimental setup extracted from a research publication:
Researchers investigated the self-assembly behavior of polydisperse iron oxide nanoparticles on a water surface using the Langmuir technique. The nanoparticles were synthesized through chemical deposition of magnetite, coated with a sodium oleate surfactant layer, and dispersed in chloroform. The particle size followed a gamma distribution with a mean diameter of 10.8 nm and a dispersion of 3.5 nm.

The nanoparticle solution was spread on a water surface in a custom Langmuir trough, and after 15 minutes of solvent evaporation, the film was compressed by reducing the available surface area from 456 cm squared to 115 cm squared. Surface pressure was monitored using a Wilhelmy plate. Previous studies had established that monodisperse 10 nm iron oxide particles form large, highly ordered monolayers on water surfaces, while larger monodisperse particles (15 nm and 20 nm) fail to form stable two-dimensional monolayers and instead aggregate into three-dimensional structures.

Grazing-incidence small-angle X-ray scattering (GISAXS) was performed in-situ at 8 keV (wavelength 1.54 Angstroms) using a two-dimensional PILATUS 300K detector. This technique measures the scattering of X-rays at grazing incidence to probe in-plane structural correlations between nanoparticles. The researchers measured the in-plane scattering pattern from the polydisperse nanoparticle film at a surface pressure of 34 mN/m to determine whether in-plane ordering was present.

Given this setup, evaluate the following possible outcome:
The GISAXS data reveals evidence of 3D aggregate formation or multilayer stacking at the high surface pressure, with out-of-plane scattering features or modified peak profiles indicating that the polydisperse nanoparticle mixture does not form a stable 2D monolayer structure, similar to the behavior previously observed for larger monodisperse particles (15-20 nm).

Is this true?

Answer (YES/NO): NO